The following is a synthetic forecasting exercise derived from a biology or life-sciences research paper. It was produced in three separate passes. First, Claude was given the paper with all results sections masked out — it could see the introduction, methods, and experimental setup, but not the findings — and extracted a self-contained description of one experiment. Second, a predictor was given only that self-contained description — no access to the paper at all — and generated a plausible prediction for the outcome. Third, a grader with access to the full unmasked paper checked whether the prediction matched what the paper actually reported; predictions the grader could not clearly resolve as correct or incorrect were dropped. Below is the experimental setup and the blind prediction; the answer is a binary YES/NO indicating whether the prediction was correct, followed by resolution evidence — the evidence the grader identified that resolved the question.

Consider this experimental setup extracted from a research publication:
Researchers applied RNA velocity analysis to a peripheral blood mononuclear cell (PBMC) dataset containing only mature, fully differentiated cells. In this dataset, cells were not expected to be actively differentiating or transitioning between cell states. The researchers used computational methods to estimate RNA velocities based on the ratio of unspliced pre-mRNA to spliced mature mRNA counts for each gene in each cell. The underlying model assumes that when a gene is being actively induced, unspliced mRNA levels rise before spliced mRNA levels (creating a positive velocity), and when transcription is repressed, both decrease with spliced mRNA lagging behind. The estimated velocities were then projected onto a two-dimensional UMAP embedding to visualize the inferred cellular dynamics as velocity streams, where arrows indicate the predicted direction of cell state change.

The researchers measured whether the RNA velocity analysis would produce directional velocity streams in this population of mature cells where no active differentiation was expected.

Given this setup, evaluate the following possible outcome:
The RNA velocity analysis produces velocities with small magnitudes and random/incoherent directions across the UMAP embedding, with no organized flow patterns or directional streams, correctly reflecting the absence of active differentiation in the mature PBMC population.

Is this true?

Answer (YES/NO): NO